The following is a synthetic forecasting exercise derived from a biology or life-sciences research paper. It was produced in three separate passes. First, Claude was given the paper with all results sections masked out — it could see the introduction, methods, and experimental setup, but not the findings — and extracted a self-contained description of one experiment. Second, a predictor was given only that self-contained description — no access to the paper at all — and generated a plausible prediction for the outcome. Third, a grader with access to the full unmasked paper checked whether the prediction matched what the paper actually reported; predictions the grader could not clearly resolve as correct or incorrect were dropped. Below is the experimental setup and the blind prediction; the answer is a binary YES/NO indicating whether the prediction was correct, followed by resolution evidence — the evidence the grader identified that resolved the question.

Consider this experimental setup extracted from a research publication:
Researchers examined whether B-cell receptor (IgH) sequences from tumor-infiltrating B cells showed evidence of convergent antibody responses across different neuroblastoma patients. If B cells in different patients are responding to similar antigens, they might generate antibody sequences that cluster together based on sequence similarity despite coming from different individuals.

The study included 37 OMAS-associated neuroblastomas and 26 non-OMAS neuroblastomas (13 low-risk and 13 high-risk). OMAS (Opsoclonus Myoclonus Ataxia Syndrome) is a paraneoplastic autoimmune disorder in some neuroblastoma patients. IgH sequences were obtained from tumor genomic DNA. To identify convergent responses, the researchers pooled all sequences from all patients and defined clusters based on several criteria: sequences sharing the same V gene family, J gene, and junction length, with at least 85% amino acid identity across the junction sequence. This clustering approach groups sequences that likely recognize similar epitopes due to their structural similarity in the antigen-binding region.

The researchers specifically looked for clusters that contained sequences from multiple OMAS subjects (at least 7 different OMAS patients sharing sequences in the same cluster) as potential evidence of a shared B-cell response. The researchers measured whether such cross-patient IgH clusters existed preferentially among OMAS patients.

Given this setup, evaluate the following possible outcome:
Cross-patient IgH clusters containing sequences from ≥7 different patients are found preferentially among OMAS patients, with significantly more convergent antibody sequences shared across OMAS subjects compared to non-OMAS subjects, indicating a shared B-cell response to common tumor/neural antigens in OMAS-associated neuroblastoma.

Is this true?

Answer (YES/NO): NO